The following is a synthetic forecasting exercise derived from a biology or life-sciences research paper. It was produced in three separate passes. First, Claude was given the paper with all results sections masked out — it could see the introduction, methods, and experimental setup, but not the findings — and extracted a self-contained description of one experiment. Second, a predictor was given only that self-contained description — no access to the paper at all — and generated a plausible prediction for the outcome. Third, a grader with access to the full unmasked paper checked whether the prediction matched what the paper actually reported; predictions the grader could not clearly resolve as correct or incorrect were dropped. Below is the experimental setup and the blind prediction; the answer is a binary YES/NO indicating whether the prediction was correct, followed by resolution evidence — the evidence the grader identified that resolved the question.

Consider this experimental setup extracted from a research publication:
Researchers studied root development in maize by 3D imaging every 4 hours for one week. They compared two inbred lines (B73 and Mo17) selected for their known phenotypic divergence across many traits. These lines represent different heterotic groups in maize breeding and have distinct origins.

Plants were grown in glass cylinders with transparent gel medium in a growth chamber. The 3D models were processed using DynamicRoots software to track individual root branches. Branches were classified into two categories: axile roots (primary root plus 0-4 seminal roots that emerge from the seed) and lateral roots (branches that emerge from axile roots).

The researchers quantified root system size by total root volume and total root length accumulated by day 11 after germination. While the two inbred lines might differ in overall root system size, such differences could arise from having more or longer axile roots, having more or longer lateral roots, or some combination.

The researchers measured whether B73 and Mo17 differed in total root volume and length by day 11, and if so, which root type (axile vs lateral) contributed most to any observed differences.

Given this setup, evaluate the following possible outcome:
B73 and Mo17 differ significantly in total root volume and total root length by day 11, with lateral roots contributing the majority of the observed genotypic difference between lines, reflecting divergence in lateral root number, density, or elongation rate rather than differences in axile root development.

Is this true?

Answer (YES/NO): NO